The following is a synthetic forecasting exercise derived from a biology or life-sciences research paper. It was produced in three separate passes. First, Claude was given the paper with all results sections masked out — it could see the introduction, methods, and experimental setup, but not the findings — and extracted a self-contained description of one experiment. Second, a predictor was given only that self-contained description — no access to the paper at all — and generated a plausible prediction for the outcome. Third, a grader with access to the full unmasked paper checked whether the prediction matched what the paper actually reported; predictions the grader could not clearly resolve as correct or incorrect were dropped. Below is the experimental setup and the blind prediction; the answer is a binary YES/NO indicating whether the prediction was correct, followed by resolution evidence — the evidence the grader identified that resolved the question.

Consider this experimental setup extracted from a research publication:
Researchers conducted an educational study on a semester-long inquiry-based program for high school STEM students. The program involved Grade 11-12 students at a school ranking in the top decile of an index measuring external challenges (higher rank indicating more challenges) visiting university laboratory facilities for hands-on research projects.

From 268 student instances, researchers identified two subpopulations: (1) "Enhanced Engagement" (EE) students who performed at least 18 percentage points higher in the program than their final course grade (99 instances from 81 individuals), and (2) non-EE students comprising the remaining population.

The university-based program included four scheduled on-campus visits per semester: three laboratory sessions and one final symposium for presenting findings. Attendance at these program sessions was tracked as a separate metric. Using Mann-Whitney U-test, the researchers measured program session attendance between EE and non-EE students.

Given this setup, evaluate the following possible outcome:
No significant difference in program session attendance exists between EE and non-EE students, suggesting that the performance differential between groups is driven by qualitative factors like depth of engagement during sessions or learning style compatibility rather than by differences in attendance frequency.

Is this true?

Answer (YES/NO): YES